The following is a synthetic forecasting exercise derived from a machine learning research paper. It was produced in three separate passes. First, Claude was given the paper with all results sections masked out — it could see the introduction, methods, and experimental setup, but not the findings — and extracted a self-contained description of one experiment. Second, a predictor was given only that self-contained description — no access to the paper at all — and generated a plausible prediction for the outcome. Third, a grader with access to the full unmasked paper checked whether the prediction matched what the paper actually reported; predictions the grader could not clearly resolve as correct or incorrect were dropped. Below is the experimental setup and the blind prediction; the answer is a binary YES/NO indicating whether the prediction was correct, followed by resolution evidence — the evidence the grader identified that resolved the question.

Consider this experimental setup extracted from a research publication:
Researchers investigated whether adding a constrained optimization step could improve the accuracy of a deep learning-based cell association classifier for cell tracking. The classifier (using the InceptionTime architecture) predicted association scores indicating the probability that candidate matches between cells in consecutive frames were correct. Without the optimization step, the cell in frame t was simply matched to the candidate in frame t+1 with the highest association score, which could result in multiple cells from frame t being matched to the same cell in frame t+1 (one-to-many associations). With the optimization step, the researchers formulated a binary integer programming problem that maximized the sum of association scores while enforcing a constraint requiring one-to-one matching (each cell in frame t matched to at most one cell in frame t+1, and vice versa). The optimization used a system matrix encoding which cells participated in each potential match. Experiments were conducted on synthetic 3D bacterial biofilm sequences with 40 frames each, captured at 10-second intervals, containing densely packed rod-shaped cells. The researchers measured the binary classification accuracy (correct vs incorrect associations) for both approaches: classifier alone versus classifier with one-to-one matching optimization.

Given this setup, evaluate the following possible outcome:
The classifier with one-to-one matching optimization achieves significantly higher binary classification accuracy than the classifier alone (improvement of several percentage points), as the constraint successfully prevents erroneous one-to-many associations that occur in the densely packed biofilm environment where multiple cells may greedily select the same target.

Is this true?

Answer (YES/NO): YES